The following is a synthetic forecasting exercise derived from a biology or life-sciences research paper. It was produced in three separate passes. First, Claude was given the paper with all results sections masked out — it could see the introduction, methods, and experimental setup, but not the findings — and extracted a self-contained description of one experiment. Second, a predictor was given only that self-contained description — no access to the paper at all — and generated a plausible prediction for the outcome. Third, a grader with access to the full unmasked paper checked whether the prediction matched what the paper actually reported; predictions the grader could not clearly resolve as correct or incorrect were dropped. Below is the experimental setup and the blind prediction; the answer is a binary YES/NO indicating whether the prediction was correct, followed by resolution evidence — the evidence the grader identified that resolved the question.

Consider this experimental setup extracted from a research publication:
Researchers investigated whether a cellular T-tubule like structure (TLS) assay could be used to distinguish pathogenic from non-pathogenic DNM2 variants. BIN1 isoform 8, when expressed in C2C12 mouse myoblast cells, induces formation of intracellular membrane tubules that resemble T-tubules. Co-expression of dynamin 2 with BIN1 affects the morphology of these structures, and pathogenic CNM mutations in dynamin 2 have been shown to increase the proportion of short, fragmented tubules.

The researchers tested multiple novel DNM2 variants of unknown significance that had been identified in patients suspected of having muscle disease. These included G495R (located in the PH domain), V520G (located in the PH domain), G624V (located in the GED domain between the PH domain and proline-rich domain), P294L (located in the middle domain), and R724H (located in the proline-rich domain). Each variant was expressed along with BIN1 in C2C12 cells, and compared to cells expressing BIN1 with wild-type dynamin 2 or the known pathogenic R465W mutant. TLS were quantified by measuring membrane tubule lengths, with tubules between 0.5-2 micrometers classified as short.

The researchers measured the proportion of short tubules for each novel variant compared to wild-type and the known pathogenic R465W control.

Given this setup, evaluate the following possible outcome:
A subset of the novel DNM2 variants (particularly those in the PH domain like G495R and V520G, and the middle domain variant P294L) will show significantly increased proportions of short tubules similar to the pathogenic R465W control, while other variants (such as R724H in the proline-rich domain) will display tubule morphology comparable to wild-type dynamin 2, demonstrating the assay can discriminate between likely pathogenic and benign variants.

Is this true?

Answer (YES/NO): NO